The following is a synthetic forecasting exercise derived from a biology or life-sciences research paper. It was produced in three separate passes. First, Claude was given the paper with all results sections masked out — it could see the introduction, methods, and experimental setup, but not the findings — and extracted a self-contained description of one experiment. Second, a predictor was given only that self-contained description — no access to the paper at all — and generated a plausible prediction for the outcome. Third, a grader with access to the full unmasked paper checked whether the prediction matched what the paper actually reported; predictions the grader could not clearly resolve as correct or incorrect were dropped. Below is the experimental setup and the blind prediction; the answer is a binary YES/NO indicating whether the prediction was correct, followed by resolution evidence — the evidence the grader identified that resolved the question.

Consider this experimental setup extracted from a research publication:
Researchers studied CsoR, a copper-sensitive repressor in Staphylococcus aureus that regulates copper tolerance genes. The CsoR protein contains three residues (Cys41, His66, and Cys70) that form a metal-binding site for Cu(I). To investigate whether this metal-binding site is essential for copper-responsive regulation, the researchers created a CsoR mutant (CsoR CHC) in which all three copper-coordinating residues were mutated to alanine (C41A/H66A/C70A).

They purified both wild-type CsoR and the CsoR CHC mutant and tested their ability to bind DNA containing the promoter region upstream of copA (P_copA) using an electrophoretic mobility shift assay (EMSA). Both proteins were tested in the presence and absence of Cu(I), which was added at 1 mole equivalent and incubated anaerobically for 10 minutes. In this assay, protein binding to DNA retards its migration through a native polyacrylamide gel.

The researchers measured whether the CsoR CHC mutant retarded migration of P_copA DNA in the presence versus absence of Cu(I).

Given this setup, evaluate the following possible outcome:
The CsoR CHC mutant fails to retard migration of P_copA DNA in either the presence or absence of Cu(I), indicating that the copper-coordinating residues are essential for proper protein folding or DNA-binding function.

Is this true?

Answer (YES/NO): NO